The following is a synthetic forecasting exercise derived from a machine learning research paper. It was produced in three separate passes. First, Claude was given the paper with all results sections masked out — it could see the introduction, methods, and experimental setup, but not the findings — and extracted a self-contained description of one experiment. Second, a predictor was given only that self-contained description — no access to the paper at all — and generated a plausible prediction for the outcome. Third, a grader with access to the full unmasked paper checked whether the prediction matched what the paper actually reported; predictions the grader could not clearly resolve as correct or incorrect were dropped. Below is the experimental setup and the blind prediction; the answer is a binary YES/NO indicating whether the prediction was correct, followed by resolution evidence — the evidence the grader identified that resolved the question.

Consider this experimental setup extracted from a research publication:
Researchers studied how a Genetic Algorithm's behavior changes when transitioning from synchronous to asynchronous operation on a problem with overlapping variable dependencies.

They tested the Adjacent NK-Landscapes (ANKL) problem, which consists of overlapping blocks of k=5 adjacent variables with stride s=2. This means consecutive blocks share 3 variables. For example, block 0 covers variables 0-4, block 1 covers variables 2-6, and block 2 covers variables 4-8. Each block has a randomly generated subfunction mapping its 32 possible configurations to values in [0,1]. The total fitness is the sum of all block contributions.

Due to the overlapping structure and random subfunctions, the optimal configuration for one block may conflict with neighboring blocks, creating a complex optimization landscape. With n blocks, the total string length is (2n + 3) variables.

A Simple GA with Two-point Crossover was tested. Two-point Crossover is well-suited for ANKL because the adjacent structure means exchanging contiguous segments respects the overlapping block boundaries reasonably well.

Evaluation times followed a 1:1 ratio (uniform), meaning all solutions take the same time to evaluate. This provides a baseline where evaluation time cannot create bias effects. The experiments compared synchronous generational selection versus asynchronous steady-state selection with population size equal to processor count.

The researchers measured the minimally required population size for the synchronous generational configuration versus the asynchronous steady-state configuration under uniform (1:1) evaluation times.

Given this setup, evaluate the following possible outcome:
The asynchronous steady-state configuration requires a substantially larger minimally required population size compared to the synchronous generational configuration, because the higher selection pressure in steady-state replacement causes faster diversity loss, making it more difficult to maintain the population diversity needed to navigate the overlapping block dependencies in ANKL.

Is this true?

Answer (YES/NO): NO